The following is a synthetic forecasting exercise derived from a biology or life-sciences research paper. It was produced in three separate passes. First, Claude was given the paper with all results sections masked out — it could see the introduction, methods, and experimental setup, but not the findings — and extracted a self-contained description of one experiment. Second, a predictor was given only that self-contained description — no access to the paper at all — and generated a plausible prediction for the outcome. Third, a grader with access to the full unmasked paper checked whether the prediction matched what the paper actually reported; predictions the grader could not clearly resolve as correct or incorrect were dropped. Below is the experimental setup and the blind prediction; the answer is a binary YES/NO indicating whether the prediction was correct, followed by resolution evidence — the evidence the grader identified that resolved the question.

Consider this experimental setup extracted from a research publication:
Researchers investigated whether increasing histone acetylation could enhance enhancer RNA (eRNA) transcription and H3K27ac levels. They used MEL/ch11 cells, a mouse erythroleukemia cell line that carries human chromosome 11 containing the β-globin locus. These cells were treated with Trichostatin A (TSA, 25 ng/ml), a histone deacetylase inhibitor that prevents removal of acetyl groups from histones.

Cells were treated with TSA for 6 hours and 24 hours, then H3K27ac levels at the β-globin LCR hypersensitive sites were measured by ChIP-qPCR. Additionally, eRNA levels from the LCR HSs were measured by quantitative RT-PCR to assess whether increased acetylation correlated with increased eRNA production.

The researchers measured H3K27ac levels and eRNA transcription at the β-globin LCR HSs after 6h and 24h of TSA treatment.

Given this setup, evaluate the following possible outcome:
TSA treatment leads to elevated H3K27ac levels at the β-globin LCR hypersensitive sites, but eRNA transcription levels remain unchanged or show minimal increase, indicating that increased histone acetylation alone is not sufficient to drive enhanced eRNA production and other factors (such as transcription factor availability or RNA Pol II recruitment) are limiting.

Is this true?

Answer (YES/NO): NO